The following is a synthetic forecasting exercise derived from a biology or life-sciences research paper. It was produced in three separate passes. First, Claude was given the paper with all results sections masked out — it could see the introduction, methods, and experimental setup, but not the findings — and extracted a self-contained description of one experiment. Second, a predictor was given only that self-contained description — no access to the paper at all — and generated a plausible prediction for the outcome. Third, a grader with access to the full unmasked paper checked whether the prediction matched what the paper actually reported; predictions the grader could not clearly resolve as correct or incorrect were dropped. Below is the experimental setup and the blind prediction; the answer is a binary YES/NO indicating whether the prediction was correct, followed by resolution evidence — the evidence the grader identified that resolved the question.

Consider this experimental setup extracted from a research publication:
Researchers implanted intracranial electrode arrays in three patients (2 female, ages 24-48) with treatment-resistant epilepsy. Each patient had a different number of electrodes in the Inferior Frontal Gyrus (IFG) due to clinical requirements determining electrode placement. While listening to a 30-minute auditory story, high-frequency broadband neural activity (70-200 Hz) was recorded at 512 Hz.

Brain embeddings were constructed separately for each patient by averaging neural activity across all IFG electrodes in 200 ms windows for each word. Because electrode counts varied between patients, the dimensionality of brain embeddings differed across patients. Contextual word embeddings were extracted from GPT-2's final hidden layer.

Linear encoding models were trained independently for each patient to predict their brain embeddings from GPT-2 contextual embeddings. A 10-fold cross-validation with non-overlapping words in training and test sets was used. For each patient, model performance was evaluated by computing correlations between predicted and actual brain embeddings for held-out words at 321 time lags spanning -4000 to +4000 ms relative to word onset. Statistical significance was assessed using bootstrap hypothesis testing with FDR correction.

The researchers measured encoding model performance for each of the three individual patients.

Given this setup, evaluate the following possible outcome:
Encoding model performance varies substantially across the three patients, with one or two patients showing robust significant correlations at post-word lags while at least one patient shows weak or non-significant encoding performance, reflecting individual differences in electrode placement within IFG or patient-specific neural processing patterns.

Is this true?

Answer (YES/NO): NO